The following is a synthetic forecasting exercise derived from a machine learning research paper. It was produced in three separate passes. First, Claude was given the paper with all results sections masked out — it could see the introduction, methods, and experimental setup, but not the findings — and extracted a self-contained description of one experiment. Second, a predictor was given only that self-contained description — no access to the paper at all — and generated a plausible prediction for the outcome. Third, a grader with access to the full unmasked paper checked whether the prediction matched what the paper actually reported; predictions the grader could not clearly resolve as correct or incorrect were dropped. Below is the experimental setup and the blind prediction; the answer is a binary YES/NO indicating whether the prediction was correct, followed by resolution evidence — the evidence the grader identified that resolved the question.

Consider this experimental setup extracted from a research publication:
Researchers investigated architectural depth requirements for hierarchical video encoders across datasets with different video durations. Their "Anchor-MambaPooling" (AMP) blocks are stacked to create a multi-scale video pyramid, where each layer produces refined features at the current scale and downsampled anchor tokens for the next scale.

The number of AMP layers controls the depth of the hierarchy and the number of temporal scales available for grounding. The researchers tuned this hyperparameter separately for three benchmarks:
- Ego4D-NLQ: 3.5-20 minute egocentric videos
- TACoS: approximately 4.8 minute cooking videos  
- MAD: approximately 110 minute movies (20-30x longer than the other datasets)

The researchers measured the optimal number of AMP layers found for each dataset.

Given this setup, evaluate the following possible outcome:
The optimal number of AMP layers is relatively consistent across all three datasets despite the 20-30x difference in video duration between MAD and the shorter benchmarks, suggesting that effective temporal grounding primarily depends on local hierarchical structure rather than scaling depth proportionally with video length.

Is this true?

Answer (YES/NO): YES